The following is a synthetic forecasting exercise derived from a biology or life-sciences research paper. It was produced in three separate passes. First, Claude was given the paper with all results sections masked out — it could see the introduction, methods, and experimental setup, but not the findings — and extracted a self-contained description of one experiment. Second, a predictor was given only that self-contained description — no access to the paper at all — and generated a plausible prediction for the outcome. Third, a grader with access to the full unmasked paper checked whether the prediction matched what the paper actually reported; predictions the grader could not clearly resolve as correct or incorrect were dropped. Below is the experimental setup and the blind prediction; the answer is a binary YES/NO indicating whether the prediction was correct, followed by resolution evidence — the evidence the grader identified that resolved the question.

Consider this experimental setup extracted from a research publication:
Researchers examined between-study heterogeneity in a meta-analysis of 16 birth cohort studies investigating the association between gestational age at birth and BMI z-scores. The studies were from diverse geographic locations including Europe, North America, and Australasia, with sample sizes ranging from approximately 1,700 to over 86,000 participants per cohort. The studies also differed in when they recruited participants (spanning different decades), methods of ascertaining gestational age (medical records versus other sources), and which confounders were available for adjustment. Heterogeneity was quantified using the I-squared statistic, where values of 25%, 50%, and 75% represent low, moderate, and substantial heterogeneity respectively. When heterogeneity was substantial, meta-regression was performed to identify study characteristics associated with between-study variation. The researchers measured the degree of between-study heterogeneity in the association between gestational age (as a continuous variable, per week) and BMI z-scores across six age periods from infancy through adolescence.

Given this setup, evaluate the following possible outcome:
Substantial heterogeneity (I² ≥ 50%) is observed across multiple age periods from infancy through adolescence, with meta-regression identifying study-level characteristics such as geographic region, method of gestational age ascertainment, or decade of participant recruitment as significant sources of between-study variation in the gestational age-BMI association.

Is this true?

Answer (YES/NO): NO